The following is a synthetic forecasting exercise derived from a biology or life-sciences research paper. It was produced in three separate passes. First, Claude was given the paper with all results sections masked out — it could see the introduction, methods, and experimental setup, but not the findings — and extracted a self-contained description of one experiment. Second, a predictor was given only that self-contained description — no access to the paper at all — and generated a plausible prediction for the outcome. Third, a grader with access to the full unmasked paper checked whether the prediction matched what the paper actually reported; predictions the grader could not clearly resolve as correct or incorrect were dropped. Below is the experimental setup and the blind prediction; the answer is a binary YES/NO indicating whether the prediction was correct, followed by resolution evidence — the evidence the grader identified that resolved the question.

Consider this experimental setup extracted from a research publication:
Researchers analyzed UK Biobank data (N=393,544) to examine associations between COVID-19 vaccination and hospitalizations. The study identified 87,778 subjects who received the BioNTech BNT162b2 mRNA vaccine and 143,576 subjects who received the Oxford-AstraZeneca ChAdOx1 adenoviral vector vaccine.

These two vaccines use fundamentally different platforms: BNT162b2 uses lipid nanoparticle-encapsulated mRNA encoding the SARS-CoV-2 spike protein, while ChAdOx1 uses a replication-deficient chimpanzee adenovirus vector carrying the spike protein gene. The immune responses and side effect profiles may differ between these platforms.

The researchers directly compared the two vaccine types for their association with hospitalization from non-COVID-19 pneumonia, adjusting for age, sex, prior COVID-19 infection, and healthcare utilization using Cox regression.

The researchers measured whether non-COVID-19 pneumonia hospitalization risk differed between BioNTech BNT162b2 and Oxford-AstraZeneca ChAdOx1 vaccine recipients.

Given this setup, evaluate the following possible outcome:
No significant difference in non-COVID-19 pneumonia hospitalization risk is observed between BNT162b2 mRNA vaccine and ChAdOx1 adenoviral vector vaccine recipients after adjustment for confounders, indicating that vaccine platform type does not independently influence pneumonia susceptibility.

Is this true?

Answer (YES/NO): YES